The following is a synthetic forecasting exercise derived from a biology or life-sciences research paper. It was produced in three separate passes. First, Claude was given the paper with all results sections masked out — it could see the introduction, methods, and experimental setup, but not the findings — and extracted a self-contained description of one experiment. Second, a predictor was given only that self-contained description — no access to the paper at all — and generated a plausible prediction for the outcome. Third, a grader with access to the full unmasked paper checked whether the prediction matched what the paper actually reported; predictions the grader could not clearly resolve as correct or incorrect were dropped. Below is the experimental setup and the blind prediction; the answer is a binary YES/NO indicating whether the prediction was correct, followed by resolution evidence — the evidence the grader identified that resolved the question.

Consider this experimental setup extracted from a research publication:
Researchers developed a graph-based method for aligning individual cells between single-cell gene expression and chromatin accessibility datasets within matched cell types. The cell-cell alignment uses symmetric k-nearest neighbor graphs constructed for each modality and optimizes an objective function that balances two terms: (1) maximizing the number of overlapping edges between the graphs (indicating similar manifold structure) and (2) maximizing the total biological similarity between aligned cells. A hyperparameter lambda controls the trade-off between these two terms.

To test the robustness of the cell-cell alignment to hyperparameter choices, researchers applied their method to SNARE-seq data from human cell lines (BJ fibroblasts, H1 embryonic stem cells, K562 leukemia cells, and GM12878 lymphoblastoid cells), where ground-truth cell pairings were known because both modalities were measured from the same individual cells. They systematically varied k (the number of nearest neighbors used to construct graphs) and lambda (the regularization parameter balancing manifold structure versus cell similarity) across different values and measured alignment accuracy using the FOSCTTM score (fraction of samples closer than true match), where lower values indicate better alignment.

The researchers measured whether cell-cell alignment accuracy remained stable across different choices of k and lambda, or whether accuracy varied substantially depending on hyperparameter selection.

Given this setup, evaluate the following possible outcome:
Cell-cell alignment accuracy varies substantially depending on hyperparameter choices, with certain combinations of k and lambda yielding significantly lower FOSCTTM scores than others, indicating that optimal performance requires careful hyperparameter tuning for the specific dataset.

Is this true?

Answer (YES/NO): NO